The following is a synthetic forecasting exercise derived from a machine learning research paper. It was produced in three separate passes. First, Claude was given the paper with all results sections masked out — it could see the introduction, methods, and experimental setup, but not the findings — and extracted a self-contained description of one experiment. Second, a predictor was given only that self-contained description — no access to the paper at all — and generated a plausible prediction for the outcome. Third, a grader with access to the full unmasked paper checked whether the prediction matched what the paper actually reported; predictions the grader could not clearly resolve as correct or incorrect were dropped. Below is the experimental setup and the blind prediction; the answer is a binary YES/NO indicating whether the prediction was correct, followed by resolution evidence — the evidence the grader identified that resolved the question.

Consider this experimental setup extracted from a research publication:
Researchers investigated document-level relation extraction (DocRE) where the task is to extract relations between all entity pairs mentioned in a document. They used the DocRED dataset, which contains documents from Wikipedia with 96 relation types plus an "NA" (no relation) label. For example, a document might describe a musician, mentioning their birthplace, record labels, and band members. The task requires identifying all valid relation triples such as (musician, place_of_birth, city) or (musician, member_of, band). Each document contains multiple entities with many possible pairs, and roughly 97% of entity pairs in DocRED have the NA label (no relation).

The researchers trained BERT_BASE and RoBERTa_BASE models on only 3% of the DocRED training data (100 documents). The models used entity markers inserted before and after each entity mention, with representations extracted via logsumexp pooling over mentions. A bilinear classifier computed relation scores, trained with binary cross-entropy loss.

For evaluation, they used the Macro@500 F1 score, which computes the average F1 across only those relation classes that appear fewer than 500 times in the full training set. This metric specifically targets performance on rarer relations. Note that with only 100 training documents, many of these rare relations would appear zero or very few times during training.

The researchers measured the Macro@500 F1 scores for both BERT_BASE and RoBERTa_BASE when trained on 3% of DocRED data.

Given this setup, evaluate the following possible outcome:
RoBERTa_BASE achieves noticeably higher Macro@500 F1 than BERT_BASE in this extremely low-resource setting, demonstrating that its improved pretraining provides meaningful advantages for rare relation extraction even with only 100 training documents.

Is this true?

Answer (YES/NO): NO